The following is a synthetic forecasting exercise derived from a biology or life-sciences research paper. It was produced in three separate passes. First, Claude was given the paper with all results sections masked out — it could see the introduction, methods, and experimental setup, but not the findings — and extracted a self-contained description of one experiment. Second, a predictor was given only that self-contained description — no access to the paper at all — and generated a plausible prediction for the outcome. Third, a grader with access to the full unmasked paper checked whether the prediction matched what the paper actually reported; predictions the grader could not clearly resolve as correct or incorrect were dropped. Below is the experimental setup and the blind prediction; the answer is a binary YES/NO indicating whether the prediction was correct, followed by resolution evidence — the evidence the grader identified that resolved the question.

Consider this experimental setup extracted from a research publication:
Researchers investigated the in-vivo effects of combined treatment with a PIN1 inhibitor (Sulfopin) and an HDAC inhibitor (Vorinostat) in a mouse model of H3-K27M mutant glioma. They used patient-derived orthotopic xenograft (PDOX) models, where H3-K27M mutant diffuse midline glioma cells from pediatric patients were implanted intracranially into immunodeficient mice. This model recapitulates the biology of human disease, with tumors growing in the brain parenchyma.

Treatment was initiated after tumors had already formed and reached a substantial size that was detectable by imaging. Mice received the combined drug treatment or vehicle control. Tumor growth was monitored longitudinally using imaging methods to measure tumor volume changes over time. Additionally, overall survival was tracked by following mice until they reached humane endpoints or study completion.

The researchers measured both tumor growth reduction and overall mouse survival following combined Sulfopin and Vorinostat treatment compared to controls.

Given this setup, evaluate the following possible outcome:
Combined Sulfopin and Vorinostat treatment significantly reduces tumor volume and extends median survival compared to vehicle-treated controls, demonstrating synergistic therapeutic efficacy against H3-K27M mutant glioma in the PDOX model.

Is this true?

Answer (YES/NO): NO